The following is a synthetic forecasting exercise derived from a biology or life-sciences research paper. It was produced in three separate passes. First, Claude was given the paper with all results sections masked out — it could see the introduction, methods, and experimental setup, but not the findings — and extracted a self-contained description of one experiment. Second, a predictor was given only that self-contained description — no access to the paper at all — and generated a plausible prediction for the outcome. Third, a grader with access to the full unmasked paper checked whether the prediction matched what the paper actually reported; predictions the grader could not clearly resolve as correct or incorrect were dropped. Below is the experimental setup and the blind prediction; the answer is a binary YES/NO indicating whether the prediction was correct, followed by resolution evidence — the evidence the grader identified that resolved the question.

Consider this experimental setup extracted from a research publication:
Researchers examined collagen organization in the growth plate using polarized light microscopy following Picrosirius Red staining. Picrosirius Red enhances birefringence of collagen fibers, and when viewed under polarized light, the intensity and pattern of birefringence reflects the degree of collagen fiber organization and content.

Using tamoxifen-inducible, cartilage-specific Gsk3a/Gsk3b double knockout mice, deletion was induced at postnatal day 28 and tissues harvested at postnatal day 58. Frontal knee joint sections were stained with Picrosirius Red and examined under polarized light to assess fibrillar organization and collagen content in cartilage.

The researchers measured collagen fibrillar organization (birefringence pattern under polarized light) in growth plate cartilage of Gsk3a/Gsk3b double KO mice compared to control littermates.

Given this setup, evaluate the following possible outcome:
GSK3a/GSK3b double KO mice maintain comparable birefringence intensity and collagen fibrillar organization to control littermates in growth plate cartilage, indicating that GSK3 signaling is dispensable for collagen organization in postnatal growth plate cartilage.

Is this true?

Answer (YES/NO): NO